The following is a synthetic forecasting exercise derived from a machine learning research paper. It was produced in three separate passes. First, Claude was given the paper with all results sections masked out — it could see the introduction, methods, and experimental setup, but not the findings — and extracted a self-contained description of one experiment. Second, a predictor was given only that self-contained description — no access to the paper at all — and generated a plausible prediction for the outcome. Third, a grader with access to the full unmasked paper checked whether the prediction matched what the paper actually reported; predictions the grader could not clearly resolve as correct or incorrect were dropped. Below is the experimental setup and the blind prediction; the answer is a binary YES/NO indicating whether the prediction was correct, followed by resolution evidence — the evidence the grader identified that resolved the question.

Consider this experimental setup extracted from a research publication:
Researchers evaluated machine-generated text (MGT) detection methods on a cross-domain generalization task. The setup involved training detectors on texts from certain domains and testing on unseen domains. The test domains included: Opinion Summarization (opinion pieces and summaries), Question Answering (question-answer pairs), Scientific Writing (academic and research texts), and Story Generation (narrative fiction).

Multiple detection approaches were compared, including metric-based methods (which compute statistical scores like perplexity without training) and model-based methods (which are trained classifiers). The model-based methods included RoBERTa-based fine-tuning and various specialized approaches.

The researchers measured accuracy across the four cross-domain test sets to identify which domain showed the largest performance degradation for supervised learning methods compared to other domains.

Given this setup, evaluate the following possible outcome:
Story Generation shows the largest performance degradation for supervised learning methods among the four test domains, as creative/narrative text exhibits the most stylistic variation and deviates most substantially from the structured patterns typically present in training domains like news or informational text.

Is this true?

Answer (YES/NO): NO